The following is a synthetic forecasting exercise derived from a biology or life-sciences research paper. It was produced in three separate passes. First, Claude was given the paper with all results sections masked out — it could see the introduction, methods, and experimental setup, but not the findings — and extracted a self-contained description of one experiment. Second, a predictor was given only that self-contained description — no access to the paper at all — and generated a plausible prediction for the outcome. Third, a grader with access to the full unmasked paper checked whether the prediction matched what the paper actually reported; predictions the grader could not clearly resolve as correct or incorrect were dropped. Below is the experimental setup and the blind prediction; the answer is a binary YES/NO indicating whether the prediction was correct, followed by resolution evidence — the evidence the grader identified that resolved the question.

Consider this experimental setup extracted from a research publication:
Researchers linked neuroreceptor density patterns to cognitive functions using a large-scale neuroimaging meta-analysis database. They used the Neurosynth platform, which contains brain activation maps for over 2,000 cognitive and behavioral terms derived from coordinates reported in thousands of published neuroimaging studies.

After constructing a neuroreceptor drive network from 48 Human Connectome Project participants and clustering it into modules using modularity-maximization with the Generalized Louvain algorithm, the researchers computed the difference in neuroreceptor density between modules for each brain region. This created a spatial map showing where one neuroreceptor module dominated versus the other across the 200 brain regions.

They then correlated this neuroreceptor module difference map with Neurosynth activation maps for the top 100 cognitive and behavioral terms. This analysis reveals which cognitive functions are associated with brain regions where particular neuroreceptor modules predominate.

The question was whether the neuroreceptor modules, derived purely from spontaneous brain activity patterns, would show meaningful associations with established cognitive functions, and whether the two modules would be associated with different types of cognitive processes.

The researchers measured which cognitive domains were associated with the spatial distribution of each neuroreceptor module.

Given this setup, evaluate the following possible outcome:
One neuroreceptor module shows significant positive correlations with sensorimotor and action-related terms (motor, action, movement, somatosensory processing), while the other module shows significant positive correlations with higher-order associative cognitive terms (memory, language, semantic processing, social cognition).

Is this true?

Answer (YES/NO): YES